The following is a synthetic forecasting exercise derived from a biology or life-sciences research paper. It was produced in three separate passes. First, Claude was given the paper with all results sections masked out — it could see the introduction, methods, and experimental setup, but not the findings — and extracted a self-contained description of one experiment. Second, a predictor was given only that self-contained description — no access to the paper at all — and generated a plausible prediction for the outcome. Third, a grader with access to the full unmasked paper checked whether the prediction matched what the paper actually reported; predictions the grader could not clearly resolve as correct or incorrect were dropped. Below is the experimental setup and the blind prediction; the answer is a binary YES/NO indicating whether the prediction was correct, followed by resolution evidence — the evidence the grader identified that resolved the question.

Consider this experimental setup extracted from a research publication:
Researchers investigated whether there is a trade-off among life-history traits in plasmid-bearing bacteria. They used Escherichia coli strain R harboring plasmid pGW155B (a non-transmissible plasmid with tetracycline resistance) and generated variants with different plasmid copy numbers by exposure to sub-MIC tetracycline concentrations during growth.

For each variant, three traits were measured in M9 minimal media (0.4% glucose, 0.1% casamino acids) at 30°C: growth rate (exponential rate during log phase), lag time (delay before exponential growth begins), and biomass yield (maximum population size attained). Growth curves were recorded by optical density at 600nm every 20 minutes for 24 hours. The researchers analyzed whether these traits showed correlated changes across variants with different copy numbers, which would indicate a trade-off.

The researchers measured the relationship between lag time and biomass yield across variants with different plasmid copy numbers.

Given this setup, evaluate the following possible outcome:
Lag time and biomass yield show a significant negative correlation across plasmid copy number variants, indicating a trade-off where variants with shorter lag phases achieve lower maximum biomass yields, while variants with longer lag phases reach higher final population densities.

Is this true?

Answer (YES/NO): NO